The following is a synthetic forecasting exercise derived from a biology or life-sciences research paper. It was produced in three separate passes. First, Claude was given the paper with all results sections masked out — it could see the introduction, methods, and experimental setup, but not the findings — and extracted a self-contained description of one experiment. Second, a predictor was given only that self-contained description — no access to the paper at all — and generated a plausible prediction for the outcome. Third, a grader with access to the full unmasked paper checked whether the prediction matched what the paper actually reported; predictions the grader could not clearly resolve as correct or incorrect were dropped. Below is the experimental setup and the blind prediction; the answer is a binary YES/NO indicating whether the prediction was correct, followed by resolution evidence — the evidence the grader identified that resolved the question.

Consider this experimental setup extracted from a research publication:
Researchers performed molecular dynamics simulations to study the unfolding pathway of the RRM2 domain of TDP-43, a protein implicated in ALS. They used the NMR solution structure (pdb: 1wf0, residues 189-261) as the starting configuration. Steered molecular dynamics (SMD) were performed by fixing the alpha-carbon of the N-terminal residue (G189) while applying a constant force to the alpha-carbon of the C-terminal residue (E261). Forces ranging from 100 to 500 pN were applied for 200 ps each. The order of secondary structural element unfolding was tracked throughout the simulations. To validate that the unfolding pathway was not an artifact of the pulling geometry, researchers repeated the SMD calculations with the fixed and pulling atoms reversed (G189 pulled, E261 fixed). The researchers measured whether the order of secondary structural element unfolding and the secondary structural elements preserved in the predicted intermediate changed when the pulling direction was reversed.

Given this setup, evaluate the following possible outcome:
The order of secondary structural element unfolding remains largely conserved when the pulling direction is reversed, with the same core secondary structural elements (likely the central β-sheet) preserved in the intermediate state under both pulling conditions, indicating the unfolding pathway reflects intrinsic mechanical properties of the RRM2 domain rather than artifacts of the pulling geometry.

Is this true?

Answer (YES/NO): YES